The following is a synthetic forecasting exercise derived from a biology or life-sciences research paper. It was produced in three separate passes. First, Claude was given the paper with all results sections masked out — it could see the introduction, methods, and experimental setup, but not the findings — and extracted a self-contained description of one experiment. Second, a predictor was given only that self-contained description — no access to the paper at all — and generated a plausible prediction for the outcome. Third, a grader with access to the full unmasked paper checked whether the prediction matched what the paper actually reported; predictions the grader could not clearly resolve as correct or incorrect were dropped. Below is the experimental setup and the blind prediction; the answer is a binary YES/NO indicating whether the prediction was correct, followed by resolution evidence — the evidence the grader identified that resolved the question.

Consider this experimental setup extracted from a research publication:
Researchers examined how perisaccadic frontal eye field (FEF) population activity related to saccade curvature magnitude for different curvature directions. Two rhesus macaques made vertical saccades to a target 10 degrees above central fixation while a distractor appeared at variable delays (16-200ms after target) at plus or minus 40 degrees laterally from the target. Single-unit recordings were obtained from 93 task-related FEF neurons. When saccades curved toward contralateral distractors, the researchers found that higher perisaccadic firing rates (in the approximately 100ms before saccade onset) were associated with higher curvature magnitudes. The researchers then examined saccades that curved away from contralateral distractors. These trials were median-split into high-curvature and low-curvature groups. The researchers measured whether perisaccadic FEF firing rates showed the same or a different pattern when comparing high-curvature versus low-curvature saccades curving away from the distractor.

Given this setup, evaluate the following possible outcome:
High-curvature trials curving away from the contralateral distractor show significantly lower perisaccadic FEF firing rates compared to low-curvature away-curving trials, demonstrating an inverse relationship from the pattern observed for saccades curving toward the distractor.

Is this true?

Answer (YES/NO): YES